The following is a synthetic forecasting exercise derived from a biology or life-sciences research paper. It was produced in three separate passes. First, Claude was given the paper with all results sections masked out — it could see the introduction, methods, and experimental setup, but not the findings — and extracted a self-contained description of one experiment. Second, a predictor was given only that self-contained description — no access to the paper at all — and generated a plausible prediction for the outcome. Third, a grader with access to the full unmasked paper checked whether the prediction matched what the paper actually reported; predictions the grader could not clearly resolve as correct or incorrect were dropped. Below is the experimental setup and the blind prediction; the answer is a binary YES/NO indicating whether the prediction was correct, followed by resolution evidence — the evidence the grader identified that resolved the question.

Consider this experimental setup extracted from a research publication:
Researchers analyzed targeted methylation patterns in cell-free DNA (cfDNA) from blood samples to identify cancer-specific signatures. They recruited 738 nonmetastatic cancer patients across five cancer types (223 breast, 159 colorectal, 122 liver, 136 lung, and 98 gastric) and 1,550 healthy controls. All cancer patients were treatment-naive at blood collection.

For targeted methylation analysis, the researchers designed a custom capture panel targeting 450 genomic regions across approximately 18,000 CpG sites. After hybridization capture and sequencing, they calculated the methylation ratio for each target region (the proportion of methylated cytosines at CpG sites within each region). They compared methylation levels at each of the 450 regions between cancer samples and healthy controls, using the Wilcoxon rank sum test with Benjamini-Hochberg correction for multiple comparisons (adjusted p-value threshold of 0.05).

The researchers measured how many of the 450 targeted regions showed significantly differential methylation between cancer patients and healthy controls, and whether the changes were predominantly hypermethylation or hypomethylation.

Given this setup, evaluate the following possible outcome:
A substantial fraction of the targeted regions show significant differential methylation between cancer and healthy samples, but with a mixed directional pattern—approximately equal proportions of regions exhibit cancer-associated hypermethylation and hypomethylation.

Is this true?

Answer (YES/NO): NO